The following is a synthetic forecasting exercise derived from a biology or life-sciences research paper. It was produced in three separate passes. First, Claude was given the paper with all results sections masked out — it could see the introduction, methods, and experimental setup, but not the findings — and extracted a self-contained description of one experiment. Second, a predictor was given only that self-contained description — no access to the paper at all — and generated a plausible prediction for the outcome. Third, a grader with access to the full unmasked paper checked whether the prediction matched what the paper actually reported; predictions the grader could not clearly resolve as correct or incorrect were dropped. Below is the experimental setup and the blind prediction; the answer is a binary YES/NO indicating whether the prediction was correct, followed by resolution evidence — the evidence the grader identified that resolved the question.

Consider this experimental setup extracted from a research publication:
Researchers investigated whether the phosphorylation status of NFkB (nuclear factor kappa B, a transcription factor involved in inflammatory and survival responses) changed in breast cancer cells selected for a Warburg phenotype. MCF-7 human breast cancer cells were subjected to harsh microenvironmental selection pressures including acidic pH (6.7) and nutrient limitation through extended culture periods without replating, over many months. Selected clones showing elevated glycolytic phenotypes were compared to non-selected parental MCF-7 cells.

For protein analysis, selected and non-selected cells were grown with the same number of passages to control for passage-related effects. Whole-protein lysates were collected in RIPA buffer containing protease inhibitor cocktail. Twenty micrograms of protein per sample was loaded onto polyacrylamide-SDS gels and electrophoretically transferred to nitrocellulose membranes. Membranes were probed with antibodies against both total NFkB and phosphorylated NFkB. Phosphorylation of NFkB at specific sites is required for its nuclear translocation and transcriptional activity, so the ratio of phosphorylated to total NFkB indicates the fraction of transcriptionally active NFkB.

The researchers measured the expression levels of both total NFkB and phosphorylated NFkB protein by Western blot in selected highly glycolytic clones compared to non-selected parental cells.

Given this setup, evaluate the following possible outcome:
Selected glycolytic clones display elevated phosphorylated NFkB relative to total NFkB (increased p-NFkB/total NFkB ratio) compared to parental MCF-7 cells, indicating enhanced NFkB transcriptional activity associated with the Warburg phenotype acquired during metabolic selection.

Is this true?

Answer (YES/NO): YES